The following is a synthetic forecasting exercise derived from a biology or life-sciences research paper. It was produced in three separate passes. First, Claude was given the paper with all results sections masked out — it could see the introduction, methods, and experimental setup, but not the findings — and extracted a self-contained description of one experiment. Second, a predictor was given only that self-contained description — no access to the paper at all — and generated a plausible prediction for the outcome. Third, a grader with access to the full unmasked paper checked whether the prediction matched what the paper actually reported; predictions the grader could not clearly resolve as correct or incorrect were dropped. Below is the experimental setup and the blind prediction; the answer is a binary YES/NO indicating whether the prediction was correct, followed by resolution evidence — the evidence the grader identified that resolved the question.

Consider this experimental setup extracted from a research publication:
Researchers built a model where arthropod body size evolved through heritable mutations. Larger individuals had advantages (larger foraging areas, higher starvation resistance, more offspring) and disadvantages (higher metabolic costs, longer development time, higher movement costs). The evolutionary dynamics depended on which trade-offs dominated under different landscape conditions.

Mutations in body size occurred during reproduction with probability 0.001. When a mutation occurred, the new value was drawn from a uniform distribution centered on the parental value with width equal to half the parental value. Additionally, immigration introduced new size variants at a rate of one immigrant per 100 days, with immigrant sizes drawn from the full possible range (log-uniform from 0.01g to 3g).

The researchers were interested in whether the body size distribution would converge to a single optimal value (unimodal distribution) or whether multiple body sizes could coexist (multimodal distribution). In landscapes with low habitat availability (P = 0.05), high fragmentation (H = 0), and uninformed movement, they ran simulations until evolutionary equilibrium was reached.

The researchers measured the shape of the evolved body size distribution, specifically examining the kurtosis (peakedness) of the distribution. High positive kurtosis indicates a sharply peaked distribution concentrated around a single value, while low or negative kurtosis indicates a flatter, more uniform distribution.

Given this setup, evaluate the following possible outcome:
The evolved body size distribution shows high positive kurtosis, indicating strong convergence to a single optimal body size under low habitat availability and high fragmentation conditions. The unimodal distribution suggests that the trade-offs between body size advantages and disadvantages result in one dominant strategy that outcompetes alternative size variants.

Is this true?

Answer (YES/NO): NO